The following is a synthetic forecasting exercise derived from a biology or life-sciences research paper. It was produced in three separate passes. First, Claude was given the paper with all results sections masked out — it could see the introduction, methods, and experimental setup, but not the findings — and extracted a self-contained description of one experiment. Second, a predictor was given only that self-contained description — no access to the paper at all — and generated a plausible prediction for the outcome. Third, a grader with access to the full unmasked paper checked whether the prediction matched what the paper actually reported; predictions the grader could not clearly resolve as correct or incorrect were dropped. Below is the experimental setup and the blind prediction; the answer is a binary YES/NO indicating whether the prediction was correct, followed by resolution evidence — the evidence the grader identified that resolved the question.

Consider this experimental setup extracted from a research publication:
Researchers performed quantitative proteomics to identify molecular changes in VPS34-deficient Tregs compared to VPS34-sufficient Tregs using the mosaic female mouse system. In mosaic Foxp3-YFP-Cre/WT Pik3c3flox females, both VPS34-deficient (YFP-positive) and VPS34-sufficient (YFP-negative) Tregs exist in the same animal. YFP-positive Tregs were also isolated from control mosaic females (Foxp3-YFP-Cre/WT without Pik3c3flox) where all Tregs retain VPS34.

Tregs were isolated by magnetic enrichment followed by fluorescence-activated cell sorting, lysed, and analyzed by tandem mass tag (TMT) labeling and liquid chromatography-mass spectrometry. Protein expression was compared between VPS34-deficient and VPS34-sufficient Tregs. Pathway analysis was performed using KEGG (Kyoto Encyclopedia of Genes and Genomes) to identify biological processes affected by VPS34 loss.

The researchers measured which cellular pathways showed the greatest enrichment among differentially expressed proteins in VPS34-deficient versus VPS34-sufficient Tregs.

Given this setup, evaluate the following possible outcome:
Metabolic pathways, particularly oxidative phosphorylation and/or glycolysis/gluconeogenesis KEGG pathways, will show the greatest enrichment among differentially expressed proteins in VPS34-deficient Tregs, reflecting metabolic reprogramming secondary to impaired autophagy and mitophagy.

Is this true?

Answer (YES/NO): YES